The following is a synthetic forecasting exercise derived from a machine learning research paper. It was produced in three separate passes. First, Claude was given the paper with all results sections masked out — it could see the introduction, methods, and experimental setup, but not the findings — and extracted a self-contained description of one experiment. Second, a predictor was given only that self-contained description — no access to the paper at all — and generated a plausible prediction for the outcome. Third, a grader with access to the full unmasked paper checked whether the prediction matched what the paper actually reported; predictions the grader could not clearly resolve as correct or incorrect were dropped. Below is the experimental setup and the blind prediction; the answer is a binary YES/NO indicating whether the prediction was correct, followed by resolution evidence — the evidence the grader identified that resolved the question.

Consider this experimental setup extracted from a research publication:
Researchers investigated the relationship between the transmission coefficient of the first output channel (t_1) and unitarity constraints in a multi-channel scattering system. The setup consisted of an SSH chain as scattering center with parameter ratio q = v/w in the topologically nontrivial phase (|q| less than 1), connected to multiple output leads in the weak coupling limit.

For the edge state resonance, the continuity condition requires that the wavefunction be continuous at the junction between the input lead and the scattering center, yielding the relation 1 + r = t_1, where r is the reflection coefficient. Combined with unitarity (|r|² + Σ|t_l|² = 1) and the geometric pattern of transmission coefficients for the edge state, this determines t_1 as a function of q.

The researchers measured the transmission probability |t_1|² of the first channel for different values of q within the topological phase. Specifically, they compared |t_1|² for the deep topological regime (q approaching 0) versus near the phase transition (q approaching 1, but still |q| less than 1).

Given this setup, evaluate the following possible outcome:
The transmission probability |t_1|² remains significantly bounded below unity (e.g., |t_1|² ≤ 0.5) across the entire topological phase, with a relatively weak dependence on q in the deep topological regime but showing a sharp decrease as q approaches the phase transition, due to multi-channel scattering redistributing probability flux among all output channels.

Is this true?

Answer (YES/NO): NO